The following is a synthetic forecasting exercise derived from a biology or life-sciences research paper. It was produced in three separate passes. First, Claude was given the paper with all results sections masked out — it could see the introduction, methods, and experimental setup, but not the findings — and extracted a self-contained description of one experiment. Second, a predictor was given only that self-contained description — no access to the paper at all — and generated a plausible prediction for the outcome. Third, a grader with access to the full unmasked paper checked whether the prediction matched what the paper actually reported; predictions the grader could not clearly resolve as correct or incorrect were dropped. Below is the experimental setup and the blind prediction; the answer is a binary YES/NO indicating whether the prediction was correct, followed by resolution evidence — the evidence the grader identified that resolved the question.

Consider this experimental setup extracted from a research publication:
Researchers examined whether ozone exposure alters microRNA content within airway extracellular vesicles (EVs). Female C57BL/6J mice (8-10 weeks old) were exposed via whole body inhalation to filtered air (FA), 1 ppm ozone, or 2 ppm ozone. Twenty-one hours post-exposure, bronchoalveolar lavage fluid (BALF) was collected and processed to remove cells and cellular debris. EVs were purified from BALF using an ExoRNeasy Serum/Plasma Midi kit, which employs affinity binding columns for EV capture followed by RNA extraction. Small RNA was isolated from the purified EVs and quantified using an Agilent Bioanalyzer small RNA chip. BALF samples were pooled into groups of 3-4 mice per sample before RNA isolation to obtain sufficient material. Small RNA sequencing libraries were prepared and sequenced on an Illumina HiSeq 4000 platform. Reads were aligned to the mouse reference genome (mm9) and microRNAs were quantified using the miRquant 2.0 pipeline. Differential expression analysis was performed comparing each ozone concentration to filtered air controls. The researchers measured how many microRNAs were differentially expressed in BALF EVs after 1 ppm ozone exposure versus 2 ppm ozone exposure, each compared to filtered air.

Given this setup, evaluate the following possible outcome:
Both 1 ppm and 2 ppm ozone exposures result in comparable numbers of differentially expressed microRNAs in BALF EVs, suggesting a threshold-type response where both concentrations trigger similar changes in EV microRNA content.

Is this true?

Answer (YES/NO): NO